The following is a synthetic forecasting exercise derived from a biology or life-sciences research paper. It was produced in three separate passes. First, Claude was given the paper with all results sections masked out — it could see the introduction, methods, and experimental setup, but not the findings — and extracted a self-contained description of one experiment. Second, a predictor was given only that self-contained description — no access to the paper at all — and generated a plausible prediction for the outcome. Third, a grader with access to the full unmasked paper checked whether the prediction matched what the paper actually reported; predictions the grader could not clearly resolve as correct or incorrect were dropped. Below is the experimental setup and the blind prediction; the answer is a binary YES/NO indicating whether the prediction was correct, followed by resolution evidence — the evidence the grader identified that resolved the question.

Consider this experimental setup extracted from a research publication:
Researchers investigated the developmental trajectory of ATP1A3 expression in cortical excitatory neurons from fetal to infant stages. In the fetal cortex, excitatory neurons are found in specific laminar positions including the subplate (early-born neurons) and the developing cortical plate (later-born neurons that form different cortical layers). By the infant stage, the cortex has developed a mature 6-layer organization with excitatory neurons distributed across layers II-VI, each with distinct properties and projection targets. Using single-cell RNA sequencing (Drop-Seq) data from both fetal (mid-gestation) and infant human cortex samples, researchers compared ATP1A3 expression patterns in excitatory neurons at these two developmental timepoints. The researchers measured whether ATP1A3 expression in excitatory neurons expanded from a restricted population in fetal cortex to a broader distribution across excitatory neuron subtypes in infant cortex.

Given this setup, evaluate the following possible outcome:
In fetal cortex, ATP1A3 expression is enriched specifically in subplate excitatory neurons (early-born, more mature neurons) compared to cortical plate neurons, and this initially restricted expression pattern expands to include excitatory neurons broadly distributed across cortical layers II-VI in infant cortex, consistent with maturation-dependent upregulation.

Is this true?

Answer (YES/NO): YES